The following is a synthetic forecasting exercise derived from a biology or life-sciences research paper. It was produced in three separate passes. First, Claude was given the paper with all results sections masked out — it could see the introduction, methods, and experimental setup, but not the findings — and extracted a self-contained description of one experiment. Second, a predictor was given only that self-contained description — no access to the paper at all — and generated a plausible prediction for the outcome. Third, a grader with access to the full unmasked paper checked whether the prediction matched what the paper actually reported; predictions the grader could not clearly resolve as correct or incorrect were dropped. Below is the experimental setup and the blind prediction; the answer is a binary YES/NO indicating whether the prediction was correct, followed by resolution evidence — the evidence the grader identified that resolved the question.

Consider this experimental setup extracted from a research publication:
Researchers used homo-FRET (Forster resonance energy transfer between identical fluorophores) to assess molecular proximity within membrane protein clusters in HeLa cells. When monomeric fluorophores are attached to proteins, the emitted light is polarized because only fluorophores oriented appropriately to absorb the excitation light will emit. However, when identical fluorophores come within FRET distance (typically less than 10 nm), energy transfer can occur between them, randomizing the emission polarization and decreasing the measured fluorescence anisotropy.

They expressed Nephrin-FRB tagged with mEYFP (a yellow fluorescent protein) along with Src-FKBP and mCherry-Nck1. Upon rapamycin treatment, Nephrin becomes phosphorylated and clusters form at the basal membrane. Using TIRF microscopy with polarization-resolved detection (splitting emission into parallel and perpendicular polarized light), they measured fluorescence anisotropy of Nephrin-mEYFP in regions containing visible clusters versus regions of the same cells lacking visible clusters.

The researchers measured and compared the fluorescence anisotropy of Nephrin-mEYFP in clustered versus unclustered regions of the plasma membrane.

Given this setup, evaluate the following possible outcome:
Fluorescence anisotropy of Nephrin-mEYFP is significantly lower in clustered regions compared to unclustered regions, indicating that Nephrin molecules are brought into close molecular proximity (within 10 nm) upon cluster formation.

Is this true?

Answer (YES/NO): YES